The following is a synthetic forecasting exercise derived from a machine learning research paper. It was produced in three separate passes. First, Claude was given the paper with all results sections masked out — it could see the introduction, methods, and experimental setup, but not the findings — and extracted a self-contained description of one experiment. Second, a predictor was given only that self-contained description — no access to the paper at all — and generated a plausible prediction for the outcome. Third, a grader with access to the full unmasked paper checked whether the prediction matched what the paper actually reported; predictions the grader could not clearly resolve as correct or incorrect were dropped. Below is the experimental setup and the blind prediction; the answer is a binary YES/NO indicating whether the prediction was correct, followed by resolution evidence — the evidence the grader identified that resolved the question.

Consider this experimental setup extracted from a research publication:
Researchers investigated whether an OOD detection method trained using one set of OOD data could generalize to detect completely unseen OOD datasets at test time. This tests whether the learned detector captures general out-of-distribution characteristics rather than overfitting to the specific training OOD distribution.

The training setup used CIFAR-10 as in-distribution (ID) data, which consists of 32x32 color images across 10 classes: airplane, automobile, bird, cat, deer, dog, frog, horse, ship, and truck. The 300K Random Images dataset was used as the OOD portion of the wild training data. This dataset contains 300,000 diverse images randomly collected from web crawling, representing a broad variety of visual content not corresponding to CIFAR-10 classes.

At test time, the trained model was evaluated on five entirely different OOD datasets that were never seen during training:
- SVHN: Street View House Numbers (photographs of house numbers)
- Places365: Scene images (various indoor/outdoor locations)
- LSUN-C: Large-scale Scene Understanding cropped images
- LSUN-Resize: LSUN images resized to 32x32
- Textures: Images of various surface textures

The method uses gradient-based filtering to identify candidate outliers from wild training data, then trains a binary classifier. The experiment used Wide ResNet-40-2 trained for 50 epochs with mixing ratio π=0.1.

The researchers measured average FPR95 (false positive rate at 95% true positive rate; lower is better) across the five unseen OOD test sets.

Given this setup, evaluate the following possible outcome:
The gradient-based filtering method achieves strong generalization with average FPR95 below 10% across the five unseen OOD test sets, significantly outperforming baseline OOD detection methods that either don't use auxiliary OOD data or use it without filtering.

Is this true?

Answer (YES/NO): YES